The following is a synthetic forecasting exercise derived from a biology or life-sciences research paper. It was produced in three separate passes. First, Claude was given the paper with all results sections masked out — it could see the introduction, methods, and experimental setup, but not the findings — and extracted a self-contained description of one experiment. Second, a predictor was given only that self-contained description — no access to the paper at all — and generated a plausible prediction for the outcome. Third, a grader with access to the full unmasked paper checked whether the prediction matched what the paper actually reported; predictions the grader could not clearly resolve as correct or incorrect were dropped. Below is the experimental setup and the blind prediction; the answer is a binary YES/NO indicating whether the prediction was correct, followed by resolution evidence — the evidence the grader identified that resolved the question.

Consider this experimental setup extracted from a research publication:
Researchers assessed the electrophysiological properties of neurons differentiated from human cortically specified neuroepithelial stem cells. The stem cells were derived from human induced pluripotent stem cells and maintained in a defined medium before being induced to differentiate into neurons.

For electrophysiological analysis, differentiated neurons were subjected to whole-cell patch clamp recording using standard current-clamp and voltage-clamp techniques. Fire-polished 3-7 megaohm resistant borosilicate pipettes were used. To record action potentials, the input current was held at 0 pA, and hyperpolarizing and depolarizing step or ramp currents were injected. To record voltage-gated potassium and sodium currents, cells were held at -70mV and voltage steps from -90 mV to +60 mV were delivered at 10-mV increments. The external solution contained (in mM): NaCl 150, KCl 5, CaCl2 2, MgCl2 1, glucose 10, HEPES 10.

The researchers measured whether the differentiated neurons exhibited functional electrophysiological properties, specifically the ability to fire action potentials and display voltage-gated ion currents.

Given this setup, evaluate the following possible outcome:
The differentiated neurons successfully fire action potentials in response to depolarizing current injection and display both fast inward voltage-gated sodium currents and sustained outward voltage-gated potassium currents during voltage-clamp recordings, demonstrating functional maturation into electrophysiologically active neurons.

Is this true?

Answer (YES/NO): YES